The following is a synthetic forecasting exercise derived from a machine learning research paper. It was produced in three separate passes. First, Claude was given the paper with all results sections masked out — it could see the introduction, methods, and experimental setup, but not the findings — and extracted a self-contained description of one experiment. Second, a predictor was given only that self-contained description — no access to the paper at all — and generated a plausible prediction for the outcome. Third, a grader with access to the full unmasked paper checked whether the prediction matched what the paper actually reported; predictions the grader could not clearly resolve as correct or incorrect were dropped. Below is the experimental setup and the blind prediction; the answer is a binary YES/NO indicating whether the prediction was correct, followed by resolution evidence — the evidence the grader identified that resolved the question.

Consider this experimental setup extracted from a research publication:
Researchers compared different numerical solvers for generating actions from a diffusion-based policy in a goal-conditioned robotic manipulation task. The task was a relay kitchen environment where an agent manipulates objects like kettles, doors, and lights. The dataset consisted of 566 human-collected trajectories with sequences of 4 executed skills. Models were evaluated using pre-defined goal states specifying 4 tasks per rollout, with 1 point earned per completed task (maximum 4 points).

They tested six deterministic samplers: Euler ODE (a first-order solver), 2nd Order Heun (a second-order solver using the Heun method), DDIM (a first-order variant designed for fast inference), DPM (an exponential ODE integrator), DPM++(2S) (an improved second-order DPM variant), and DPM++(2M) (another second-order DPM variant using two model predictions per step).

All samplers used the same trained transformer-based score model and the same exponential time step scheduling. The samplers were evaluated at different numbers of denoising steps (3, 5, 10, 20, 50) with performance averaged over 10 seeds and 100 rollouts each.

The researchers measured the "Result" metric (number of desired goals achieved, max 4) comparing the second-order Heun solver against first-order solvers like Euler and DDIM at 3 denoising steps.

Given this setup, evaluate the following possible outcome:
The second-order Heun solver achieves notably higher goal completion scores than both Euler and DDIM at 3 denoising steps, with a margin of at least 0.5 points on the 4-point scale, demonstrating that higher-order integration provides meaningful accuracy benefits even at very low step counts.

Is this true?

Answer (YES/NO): NO